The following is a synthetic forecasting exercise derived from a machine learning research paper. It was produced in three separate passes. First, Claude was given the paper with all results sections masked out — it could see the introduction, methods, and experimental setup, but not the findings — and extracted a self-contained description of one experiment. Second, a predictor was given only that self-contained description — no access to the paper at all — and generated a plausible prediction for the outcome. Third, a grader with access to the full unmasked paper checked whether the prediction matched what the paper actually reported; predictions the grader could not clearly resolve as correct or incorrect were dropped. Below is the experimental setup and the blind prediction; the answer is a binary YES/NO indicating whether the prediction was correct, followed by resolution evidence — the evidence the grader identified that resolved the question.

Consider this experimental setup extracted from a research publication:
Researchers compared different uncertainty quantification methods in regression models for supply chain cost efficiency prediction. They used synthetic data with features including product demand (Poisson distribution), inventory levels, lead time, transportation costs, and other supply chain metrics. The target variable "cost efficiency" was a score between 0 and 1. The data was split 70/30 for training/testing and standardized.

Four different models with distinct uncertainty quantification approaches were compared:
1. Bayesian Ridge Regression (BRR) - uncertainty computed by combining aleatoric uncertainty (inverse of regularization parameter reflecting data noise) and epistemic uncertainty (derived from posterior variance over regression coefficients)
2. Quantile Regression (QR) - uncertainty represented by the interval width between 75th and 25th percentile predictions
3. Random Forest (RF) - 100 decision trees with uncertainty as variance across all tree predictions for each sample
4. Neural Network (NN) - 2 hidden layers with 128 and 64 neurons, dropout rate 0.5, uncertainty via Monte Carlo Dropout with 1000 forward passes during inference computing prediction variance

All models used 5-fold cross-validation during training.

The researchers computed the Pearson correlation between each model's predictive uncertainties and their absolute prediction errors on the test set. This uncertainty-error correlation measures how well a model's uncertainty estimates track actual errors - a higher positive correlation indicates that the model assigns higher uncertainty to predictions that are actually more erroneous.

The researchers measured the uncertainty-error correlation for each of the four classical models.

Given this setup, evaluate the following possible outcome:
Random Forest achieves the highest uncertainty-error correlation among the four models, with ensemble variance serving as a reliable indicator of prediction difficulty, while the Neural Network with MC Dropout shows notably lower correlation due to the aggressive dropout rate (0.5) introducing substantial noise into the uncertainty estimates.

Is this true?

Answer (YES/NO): NO